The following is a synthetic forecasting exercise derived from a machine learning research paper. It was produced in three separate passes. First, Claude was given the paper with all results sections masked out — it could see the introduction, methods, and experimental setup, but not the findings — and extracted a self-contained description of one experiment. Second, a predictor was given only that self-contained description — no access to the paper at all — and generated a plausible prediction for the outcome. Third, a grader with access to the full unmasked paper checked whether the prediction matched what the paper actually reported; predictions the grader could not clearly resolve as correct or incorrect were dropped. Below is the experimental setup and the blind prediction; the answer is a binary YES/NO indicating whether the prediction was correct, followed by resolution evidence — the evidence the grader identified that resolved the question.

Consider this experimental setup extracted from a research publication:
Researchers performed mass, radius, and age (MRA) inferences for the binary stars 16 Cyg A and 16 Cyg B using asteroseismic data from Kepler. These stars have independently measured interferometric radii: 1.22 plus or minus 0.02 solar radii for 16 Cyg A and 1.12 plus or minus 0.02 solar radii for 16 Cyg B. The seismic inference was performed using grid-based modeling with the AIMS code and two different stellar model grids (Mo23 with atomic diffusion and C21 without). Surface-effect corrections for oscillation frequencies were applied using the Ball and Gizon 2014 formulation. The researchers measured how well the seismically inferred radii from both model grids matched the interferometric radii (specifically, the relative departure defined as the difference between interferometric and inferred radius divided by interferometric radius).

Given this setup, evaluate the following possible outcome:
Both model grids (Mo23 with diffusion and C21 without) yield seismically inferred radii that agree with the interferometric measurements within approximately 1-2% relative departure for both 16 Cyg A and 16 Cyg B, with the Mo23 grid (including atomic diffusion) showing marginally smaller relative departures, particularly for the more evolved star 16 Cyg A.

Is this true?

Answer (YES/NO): NO